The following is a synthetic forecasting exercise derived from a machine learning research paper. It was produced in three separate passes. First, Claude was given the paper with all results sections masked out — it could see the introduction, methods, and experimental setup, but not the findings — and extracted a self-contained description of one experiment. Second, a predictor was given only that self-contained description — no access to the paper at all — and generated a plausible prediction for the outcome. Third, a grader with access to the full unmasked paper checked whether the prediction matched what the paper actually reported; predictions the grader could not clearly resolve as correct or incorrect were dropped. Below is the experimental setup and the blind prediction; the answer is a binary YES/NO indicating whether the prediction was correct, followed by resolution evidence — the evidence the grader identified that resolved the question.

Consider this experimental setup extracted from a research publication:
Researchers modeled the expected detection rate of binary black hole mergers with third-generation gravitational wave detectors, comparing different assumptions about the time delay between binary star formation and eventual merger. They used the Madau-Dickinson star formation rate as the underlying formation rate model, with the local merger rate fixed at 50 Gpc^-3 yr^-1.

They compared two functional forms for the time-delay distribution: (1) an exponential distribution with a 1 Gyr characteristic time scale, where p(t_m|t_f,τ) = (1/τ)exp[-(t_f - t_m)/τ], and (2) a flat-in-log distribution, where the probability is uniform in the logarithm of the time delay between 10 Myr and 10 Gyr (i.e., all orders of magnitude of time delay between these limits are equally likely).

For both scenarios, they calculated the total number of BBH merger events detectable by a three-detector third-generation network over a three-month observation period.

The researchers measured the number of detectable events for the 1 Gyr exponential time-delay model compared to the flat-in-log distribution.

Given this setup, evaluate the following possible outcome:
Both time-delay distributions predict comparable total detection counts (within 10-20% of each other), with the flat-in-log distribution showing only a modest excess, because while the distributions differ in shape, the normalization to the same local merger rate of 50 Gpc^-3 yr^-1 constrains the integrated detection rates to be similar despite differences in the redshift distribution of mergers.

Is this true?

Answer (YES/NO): NO